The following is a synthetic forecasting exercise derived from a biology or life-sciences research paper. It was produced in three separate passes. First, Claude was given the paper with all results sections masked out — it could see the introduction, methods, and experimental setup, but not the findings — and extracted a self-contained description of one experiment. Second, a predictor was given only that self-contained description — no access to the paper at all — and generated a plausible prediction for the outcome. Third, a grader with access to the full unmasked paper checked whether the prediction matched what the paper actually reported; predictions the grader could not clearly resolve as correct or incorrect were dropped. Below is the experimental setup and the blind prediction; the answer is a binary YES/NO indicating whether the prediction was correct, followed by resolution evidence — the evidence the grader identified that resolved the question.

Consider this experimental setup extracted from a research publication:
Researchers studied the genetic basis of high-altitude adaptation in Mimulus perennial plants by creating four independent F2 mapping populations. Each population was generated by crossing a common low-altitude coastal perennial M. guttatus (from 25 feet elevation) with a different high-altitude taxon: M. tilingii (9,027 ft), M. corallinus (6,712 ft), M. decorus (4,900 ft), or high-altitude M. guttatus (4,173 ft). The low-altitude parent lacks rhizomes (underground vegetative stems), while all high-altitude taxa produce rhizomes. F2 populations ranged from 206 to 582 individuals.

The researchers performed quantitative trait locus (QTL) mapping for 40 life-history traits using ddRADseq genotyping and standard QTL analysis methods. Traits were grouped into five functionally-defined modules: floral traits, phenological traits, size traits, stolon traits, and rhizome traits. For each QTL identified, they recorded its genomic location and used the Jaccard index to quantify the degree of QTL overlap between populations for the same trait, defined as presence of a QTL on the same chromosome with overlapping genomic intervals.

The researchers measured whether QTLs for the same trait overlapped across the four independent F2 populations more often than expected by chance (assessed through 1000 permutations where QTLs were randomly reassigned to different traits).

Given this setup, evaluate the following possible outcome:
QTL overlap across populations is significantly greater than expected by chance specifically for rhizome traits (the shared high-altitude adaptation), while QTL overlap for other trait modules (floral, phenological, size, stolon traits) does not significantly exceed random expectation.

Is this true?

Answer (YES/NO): NO